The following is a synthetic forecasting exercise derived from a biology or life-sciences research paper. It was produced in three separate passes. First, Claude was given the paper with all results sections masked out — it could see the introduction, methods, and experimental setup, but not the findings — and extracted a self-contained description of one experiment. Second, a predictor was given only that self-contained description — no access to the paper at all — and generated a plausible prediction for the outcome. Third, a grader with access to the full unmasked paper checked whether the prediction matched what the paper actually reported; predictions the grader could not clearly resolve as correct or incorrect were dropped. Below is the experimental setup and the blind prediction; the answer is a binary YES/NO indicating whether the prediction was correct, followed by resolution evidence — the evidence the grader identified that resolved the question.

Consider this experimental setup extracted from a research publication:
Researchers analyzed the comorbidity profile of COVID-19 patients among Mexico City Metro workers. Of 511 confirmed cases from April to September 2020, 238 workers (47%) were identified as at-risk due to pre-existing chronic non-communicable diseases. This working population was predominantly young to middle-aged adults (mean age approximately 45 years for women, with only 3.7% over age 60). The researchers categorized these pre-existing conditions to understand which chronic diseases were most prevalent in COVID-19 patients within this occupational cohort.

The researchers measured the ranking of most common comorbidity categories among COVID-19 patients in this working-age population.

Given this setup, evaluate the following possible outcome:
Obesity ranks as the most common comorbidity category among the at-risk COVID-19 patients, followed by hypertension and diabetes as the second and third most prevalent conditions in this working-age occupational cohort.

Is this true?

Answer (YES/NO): NO